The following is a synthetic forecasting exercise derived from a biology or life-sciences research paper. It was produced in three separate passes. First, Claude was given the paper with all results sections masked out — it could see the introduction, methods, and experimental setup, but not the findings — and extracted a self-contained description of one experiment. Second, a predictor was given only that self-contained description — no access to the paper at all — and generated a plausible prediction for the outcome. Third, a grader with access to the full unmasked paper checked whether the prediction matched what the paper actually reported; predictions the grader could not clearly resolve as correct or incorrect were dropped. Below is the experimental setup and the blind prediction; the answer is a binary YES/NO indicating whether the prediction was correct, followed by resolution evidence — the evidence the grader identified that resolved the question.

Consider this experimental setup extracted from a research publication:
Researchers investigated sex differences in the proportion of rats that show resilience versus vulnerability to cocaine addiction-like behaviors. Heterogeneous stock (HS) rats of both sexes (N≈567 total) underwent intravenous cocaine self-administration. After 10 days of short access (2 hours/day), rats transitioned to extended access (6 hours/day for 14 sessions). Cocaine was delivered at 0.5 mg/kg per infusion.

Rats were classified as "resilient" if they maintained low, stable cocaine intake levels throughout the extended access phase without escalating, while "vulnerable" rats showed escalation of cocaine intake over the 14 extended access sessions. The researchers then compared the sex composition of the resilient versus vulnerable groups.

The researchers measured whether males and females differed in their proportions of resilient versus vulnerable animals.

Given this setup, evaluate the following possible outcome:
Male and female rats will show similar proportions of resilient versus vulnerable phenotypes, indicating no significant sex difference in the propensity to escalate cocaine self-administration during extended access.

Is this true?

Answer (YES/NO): NO